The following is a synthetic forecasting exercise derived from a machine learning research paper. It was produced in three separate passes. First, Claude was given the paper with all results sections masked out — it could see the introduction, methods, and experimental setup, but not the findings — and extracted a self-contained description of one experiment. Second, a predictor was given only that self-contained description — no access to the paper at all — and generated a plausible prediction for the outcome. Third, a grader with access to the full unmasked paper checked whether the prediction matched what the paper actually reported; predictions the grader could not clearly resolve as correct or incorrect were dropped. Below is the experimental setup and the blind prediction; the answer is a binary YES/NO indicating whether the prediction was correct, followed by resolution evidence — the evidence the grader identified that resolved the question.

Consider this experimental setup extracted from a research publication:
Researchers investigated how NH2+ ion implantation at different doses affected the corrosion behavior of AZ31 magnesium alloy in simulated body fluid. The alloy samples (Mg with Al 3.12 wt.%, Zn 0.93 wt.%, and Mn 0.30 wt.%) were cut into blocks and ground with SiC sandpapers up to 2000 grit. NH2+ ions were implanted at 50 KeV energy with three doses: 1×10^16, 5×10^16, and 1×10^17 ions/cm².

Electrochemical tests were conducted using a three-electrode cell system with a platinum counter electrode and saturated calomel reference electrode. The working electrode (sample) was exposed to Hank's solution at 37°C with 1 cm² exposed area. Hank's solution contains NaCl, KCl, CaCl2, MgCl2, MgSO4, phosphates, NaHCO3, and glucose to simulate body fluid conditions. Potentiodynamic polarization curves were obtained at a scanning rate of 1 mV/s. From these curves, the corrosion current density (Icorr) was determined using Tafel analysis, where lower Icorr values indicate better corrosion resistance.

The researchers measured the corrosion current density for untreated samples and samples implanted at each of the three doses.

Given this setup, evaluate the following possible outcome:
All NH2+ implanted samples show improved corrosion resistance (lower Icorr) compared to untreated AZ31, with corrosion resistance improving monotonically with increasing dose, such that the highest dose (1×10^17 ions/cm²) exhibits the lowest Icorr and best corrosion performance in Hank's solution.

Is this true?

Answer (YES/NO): YES